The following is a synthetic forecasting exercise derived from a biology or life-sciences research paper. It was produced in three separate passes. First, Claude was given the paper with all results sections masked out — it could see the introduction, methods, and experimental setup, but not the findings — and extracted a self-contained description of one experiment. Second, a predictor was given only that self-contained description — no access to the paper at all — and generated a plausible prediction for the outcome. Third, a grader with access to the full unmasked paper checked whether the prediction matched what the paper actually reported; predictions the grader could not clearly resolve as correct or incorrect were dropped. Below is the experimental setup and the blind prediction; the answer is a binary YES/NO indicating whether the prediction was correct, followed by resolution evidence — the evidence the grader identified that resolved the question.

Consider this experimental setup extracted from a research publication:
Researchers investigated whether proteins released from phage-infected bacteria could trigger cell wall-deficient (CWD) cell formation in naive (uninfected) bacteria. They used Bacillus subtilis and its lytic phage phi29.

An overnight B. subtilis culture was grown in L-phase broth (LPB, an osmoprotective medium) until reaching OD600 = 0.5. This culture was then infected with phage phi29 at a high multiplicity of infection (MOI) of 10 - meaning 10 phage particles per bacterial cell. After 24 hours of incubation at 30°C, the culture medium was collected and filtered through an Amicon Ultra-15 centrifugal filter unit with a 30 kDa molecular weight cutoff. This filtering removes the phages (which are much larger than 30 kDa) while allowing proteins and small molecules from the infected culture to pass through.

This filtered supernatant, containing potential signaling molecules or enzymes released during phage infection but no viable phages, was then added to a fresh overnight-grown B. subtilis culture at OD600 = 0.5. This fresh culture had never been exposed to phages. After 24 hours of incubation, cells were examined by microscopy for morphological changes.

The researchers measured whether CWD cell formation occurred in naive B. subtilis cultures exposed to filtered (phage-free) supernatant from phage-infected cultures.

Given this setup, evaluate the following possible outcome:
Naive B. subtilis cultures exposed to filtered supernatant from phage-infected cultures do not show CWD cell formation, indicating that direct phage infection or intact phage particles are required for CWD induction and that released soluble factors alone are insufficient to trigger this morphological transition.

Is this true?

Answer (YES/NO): YES